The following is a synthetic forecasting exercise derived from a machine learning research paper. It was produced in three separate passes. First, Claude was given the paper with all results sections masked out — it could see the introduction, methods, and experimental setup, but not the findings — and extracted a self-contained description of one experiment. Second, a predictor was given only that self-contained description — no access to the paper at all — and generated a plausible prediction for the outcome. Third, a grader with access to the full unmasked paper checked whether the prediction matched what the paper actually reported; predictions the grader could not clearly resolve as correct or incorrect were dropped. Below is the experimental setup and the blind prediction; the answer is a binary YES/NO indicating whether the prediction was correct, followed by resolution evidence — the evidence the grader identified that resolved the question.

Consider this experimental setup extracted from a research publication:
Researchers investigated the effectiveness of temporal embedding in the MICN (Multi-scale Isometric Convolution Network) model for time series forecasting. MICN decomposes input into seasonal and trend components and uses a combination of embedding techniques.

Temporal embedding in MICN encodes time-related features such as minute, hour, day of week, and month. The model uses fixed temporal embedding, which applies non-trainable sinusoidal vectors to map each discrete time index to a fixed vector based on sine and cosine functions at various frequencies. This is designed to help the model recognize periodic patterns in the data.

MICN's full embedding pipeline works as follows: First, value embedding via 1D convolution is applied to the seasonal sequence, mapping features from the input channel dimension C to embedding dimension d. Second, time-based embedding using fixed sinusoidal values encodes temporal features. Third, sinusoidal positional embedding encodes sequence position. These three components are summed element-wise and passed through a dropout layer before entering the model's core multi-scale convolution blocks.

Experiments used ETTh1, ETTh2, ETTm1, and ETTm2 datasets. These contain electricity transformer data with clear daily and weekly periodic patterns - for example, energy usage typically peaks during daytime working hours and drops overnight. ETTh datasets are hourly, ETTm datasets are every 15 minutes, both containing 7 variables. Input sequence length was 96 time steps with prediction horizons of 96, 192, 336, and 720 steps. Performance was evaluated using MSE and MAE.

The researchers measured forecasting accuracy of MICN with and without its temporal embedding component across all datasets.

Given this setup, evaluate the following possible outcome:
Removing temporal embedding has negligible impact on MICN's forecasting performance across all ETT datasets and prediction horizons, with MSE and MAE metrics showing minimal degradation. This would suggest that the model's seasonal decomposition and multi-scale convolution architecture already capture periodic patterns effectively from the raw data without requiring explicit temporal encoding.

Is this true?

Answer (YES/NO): NO